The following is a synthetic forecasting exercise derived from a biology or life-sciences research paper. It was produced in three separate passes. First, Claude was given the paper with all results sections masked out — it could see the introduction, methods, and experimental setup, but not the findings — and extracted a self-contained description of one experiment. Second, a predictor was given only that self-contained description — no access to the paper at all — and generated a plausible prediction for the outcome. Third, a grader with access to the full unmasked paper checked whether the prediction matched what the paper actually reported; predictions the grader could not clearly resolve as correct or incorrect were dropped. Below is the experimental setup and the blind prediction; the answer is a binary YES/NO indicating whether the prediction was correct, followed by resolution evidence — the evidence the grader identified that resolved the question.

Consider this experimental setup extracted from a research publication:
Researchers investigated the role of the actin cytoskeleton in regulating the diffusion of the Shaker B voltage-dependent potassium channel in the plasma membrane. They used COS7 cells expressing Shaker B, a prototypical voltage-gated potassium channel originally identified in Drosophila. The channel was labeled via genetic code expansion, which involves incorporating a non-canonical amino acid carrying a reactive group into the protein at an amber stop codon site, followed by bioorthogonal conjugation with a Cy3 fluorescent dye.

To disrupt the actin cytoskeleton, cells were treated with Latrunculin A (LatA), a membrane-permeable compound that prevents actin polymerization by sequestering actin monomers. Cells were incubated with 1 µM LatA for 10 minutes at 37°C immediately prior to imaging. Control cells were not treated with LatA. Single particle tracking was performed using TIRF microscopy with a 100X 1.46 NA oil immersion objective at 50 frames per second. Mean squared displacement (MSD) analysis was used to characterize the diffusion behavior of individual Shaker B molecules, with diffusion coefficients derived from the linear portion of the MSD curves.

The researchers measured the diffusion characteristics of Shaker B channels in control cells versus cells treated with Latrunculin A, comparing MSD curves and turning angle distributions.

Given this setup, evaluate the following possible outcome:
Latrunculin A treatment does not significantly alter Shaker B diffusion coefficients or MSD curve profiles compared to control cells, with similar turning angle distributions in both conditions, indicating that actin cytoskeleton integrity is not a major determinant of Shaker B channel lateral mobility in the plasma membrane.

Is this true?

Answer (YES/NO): NO